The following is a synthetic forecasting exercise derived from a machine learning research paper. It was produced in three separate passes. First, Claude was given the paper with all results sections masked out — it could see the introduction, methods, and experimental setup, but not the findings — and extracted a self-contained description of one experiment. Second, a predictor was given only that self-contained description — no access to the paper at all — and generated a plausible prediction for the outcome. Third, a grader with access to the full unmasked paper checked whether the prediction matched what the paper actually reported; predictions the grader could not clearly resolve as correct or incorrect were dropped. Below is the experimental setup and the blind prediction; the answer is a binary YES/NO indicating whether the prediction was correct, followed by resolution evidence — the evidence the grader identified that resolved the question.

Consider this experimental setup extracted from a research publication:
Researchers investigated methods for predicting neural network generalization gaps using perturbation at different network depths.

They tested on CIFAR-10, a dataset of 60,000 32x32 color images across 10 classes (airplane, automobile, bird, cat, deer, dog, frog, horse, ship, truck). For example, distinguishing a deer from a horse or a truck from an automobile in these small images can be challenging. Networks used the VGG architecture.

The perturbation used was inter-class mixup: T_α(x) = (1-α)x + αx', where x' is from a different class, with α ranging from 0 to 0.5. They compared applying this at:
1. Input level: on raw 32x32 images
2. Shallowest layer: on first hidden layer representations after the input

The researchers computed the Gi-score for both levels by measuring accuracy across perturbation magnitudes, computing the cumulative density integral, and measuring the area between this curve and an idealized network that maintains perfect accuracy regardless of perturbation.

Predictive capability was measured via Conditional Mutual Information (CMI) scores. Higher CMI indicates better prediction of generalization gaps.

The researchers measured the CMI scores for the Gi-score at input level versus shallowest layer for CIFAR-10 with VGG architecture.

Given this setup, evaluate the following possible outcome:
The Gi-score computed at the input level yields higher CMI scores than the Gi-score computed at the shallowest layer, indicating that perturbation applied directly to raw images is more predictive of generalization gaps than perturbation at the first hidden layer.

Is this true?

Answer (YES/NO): NO